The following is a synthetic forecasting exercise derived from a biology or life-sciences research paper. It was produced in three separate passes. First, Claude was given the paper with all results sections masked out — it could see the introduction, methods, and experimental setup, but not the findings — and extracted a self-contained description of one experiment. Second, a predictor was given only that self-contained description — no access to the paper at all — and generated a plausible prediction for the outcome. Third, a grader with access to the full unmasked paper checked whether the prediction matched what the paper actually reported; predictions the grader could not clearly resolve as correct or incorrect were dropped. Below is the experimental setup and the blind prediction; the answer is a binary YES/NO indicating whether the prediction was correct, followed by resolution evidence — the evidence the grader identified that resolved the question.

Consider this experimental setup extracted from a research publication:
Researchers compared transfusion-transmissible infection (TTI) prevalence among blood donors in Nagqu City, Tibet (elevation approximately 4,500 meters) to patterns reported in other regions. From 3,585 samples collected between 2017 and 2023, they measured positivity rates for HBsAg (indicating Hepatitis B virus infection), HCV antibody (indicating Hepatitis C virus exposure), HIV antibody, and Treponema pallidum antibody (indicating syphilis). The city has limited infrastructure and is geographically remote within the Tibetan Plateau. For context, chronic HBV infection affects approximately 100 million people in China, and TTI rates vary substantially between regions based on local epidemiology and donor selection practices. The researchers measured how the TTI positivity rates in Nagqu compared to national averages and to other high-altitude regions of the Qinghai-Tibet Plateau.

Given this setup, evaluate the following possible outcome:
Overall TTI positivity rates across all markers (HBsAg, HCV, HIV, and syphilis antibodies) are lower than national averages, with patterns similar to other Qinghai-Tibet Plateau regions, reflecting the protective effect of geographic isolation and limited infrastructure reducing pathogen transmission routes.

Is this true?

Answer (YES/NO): NO